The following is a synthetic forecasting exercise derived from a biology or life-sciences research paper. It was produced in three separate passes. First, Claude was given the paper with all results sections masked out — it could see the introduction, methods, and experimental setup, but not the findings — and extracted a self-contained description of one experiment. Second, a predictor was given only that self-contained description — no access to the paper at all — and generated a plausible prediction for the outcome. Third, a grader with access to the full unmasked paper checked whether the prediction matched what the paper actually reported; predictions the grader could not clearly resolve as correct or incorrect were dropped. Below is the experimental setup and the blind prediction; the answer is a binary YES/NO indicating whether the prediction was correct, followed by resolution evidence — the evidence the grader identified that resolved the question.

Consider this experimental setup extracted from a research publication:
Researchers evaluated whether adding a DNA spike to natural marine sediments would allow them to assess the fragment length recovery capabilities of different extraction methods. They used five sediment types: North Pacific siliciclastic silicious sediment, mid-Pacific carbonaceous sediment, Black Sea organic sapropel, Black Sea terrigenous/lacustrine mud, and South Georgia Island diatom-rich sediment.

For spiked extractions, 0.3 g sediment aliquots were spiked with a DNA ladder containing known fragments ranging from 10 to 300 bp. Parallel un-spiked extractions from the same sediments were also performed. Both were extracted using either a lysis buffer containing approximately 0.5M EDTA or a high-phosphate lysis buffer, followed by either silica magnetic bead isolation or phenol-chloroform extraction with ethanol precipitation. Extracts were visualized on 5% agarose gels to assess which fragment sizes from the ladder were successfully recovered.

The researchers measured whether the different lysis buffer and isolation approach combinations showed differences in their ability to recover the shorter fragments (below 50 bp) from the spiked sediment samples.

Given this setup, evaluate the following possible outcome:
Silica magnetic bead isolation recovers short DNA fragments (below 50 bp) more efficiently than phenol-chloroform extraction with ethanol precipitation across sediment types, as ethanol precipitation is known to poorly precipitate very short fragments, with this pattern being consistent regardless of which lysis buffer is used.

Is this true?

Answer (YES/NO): NO